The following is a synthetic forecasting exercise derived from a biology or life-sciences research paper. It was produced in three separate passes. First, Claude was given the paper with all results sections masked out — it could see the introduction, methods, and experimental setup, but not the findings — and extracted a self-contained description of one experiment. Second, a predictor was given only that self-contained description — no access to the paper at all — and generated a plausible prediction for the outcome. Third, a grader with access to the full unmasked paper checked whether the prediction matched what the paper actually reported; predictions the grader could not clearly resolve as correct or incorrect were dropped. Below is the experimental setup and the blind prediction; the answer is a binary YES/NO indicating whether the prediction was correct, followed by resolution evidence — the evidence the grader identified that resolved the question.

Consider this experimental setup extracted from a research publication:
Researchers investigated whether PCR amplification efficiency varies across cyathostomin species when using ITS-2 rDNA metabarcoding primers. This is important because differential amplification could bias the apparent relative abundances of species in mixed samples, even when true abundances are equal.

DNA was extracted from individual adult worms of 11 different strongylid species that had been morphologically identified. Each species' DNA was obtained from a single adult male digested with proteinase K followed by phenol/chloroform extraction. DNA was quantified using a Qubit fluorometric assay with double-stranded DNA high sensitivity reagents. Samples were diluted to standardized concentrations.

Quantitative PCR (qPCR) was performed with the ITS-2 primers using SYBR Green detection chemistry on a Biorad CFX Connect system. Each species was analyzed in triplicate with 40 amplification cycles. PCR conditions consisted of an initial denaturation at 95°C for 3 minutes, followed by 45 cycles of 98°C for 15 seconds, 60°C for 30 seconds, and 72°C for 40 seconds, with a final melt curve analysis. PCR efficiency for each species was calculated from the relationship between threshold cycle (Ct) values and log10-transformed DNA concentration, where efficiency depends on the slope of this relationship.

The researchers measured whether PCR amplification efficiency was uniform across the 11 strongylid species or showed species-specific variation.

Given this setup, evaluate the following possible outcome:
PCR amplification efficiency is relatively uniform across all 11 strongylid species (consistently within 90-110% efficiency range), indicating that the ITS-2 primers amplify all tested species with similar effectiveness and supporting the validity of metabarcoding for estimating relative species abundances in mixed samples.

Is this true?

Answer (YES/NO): NO